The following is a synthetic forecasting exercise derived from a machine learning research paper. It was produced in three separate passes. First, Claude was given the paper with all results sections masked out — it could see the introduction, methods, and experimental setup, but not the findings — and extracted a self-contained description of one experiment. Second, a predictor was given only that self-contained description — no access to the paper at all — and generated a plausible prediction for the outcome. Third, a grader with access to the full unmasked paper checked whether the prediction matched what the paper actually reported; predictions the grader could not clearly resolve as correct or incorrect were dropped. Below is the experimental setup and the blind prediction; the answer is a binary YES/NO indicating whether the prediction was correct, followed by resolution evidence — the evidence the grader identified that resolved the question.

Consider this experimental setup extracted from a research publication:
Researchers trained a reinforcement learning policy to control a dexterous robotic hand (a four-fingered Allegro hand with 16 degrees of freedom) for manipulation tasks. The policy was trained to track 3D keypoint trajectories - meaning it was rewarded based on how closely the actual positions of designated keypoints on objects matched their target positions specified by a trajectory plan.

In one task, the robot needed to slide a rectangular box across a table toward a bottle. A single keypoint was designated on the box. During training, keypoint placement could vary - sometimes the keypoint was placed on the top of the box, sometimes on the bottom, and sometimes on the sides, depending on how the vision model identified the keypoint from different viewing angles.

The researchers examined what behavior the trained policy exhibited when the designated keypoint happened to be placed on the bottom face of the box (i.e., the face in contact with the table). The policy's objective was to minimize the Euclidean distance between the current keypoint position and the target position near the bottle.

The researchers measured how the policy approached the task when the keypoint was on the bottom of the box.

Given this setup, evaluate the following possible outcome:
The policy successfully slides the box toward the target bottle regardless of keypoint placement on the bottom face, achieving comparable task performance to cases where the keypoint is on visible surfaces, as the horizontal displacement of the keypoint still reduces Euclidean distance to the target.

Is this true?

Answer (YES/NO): NO